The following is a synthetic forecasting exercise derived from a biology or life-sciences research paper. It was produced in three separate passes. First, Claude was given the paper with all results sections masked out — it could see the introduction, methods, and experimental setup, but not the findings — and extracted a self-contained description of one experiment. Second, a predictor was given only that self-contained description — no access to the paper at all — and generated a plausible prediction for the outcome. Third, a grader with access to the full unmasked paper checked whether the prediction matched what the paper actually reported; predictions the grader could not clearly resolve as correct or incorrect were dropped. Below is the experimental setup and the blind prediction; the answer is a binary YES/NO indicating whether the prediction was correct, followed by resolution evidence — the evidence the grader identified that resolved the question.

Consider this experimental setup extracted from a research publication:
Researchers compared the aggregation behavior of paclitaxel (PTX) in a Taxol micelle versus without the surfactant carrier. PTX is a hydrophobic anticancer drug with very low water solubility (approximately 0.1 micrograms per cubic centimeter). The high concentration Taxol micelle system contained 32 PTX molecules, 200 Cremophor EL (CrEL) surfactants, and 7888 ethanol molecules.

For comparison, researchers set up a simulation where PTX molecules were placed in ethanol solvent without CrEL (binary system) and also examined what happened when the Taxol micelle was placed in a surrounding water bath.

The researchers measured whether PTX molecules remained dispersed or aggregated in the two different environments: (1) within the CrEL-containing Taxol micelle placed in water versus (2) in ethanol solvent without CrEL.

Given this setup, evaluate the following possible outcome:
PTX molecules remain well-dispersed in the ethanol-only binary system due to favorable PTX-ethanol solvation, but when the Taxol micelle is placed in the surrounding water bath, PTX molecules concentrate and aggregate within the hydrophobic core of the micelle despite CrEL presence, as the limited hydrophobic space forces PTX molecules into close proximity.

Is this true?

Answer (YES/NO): NO